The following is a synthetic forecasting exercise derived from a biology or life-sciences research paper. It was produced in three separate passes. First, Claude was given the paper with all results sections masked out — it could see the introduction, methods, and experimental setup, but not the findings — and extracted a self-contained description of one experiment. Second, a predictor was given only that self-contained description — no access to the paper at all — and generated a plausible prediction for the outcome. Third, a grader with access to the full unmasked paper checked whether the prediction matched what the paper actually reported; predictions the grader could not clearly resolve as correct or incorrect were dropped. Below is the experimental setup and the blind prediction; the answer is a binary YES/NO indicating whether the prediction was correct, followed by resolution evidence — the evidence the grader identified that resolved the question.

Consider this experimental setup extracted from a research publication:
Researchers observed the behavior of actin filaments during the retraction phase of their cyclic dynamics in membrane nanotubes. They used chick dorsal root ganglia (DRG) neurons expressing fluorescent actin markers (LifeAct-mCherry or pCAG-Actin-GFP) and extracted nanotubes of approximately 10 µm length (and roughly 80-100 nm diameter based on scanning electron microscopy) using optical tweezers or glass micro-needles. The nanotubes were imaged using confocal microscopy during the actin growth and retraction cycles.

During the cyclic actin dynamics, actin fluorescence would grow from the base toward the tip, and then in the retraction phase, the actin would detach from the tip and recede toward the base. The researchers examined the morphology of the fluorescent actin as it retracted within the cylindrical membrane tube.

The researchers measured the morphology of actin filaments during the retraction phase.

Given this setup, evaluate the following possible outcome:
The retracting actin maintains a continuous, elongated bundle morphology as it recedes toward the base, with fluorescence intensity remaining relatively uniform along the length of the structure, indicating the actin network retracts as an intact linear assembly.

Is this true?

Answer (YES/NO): NO